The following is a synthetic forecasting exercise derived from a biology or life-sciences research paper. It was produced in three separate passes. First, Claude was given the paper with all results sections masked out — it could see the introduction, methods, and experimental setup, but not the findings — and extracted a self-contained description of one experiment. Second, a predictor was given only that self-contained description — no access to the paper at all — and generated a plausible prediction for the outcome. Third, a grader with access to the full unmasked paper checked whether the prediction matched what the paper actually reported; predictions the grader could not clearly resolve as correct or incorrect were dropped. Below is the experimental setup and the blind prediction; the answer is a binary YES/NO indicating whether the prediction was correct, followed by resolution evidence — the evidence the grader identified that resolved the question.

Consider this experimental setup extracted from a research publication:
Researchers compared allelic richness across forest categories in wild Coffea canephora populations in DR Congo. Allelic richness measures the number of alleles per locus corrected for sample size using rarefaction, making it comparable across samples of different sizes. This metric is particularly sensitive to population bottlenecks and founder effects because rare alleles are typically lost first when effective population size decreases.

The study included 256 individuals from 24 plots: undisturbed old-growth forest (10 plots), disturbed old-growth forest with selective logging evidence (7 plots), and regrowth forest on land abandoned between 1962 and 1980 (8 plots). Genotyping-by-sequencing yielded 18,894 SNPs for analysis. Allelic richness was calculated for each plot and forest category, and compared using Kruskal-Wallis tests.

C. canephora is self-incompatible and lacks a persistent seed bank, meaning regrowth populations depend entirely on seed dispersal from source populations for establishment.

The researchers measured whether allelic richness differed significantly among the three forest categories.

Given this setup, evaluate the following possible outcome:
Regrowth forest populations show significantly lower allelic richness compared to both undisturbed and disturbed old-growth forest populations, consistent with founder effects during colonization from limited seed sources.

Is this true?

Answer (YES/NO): YES